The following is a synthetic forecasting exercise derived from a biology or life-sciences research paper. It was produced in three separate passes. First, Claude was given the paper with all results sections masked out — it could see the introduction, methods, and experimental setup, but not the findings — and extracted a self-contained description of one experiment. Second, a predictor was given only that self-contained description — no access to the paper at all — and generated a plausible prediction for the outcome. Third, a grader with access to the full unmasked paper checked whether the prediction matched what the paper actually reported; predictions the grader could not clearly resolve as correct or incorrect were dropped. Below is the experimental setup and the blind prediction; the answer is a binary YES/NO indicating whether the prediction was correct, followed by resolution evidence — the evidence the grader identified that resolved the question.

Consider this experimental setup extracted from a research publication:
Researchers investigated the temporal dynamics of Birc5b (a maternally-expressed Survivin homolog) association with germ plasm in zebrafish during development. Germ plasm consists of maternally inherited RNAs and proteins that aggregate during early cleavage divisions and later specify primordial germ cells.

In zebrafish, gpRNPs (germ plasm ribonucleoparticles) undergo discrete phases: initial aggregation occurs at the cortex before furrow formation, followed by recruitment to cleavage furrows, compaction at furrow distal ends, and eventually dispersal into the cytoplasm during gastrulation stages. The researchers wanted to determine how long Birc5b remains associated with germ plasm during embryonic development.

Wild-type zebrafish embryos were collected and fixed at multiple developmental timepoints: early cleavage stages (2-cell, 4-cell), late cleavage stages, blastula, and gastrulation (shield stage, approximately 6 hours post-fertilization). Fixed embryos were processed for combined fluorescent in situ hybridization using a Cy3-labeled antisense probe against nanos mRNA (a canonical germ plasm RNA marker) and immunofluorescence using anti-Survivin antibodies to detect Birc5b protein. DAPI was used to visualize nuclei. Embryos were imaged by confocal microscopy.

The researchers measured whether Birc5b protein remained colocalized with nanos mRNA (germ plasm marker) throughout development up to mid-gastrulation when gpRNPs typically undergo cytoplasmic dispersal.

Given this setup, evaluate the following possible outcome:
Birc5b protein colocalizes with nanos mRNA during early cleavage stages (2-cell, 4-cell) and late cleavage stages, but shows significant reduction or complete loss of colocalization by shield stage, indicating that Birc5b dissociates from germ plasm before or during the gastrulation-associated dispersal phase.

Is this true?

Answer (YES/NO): NO